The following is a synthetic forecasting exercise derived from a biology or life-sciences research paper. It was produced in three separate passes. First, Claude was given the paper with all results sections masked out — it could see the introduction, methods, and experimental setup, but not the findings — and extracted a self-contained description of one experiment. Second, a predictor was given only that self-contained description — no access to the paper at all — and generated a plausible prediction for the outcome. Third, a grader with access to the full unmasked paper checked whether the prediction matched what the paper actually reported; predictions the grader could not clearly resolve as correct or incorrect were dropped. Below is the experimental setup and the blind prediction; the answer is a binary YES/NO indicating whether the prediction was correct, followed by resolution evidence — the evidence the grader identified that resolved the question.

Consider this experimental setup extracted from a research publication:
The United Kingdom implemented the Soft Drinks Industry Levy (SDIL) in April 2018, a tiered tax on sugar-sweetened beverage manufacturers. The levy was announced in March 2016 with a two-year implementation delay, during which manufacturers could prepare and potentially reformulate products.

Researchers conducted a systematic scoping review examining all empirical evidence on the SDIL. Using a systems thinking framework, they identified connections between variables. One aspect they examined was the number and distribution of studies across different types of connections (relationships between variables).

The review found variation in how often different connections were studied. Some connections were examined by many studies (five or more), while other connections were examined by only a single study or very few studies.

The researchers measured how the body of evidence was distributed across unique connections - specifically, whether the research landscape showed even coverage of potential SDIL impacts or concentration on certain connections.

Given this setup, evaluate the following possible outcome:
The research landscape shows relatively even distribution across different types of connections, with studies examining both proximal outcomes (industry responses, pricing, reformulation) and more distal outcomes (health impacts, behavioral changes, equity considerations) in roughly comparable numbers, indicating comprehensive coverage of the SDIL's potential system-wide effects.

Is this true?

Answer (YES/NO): NO